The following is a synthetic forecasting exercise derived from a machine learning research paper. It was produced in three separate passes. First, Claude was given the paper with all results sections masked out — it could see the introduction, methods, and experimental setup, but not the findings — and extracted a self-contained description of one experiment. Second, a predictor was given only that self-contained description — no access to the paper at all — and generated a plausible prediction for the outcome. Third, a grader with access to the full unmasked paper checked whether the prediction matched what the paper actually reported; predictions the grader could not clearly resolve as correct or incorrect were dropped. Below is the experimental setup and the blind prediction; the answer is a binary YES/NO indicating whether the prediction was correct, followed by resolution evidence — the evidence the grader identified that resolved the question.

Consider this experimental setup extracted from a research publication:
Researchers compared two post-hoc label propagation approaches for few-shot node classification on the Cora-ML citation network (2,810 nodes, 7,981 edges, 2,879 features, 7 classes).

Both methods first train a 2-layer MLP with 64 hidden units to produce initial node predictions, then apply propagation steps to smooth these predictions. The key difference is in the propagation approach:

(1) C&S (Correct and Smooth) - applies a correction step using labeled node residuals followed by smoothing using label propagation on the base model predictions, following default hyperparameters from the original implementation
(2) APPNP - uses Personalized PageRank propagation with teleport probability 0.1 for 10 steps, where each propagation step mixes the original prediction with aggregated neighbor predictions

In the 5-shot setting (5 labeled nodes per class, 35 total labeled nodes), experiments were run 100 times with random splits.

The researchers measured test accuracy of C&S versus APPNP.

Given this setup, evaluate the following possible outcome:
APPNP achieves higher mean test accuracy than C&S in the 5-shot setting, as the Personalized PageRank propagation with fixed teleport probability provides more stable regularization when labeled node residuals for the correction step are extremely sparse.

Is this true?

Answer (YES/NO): YES